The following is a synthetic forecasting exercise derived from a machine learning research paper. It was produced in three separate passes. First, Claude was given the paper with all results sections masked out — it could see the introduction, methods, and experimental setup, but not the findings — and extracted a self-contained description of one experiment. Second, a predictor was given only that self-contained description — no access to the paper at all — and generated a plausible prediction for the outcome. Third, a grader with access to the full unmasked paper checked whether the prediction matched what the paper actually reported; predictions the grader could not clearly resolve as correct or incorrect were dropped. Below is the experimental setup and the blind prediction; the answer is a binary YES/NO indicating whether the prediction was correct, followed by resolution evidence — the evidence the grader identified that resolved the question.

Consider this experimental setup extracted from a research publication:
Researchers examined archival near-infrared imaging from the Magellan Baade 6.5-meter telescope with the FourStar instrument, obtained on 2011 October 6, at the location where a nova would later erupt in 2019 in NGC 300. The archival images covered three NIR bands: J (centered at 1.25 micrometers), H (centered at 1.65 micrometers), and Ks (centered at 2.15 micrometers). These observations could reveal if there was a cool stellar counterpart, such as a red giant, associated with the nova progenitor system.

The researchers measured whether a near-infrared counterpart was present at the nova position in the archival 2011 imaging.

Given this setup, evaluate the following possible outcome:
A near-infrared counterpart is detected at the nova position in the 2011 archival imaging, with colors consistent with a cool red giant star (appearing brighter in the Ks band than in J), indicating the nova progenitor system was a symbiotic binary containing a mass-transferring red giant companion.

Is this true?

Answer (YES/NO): NO